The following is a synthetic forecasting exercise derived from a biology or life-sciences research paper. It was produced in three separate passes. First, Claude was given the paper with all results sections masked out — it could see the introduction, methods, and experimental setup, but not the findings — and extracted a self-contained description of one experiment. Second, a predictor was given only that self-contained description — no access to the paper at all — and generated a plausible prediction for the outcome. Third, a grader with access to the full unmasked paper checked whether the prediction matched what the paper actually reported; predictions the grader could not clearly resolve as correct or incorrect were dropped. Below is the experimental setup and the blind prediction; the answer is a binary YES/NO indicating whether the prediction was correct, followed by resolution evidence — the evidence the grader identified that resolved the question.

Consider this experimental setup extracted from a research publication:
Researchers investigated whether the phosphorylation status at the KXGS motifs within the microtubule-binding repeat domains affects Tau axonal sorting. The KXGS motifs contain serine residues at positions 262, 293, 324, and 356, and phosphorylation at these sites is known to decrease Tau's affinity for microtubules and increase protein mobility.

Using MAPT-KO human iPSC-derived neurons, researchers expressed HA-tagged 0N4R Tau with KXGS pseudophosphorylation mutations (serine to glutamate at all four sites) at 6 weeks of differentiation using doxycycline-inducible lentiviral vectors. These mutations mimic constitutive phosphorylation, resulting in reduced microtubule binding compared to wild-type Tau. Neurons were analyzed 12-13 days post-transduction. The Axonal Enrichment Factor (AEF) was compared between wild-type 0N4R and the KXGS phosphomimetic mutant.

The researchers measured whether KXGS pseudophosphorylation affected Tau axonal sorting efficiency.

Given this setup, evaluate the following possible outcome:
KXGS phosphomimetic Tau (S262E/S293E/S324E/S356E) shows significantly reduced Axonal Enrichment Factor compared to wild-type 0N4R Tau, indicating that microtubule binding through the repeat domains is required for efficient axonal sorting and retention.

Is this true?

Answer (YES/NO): NO